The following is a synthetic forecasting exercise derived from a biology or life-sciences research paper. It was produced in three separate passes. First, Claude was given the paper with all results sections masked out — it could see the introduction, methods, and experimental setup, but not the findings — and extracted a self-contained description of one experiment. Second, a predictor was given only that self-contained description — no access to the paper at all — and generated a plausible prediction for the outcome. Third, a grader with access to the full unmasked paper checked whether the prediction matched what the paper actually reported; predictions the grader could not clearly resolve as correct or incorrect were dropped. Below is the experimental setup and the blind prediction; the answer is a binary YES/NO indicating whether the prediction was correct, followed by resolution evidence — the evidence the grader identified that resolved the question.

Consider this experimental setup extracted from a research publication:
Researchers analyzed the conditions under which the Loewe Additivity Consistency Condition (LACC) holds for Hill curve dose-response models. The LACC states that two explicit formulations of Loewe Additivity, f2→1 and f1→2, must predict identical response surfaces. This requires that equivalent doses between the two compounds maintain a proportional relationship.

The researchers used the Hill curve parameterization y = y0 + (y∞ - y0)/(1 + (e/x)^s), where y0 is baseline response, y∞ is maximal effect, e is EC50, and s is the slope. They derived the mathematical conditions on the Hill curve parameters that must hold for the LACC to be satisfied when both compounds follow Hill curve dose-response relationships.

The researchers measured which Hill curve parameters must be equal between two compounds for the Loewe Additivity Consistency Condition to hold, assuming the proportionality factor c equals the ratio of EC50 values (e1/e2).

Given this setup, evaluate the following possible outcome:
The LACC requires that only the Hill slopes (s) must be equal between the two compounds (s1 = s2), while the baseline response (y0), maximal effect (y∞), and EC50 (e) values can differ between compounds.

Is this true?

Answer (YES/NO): NO